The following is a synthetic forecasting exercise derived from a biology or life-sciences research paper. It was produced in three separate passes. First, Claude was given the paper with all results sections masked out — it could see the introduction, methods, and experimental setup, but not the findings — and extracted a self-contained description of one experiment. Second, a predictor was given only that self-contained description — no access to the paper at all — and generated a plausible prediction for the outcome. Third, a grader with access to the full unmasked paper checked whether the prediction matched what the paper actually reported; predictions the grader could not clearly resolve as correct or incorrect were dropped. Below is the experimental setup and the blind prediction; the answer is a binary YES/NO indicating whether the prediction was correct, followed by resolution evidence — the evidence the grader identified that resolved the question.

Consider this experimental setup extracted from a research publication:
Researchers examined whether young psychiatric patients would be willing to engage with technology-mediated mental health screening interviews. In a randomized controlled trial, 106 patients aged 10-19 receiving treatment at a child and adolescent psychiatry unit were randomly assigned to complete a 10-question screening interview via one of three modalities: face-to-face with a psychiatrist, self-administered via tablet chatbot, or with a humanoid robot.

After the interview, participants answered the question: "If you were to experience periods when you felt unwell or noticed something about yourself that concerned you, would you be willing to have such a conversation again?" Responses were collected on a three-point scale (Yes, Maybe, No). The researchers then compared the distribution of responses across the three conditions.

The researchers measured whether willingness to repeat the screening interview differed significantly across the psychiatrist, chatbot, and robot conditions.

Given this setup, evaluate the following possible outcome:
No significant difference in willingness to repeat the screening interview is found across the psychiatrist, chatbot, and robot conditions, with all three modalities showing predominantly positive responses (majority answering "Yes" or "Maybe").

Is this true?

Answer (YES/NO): YES